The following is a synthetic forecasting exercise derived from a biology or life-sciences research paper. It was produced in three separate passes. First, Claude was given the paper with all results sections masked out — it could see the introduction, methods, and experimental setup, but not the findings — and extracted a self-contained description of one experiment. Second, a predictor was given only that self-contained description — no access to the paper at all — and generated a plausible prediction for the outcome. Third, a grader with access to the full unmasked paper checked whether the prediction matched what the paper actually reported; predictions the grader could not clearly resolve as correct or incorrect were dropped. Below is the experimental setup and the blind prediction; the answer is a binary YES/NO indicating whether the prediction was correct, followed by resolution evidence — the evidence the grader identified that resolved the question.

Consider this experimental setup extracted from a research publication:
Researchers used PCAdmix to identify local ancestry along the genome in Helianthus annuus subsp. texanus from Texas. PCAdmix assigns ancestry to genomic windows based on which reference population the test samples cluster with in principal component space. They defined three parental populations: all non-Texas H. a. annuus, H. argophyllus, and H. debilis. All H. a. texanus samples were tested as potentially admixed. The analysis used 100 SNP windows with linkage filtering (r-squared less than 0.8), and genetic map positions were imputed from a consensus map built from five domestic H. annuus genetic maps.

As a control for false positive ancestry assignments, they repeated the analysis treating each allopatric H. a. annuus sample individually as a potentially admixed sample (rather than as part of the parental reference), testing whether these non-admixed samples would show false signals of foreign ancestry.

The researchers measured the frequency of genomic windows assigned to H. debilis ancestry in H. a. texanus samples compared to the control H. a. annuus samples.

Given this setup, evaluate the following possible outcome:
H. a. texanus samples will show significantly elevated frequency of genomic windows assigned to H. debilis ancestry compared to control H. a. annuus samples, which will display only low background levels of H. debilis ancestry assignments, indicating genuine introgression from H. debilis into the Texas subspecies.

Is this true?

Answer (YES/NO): NO